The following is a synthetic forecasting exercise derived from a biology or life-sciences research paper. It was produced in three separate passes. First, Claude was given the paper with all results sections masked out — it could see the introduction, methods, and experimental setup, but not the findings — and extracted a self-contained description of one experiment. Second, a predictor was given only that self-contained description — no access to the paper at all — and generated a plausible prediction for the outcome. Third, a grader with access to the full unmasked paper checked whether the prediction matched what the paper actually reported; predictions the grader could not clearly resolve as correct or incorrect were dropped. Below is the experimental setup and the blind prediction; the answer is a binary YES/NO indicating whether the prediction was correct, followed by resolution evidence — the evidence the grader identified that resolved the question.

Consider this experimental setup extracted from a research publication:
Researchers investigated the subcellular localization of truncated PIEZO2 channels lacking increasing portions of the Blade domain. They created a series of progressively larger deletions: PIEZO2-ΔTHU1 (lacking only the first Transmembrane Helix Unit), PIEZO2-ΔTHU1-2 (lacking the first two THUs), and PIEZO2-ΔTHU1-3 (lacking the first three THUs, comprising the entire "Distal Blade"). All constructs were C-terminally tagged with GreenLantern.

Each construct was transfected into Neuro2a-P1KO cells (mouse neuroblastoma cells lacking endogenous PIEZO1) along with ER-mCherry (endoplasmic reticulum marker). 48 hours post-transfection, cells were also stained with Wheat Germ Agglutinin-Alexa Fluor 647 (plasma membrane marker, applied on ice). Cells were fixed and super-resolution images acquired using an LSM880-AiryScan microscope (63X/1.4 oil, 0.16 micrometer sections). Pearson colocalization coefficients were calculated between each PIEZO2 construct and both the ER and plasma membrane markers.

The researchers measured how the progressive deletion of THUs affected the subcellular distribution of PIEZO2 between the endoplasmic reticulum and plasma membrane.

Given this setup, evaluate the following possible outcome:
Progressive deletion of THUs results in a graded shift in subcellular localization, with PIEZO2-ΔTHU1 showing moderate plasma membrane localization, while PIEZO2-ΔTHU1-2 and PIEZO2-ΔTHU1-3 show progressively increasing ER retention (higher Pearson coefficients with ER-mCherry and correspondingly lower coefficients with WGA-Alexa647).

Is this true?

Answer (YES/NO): NO